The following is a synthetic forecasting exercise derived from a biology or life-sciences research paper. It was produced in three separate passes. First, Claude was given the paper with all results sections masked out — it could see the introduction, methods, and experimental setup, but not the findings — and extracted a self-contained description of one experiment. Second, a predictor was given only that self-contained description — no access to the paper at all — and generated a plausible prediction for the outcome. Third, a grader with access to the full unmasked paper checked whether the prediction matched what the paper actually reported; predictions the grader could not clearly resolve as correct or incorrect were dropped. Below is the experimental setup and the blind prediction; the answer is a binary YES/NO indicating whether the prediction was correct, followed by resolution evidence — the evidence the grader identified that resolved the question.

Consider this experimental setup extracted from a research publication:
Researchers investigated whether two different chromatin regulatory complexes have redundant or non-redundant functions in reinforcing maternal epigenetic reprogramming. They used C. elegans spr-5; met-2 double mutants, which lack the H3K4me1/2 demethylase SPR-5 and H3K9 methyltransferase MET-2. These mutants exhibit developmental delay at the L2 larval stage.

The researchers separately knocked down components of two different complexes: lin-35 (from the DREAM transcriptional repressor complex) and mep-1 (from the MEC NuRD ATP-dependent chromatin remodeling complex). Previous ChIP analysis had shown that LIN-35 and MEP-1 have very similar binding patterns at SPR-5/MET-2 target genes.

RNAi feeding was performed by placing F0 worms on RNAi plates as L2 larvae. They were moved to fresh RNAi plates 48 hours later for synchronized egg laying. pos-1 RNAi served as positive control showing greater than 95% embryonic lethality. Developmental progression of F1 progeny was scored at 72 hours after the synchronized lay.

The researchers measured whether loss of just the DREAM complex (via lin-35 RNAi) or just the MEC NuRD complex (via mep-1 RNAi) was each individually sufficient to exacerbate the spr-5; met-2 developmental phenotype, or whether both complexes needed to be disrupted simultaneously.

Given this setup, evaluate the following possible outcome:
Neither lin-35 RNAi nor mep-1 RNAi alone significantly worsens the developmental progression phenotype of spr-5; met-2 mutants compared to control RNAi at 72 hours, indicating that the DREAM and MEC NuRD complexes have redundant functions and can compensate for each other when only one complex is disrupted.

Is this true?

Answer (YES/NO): NO